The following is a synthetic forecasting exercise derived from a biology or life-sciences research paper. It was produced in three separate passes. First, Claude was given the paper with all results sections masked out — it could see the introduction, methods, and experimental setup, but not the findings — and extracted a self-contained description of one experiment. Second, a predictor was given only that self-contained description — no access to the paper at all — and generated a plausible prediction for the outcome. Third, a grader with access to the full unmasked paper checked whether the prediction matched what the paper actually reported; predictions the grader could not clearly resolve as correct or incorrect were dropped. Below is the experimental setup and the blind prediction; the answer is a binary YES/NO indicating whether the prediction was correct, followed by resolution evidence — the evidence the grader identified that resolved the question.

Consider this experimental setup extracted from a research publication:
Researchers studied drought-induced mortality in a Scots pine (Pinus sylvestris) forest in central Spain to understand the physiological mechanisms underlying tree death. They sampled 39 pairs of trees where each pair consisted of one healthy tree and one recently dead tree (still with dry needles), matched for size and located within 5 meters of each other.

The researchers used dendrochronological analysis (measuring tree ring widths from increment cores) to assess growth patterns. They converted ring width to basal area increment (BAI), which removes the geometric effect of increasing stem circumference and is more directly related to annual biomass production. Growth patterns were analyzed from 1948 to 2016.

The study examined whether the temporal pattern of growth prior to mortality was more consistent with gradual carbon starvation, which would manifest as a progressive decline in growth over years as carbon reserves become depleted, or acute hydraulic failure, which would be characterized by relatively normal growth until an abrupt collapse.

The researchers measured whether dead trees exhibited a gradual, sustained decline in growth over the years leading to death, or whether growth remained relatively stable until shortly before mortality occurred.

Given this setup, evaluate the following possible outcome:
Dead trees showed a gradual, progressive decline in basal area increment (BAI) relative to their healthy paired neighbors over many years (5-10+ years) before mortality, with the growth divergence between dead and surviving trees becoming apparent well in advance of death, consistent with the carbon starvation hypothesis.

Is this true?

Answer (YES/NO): NO